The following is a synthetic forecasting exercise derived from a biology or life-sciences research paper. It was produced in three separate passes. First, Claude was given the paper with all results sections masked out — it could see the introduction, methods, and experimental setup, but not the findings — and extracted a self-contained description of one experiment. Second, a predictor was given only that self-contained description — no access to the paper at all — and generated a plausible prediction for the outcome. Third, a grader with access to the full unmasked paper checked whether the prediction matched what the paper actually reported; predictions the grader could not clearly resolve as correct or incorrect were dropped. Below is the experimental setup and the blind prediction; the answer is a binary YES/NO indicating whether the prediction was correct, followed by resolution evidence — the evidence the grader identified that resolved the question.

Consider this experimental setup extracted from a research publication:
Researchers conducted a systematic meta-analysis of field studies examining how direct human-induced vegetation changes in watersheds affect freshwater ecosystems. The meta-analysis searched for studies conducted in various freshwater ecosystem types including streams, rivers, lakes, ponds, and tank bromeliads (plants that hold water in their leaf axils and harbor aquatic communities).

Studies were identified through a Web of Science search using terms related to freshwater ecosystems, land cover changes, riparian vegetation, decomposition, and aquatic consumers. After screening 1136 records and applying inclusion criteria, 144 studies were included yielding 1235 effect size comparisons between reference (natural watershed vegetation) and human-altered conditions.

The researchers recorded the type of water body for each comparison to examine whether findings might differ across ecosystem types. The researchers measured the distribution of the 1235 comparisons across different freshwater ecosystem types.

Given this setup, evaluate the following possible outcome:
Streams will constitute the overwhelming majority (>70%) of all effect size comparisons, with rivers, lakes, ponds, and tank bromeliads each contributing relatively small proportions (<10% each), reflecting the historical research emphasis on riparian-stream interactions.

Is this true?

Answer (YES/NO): YES